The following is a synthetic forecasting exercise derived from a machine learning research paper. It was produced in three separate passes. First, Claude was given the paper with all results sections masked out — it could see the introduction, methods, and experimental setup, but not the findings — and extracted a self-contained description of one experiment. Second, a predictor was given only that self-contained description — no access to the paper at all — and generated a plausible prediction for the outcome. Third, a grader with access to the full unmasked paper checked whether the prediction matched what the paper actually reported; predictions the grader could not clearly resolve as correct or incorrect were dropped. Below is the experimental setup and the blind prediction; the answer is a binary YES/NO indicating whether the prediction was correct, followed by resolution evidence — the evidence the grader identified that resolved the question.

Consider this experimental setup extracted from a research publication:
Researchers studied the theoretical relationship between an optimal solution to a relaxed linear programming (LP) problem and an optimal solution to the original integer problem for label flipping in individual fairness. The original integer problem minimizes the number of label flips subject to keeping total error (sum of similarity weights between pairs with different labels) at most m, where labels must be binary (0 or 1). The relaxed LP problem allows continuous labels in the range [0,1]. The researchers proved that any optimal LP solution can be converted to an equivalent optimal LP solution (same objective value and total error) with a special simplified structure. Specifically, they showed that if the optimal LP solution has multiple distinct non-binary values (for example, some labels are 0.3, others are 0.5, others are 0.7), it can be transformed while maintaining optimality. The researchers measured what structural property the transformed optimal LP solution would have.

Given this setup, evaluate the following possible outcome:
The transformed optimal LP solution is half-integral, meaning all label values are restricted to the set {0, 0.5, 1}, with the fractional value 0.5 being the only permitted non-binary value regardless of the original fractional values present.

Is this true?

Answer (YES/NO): NO